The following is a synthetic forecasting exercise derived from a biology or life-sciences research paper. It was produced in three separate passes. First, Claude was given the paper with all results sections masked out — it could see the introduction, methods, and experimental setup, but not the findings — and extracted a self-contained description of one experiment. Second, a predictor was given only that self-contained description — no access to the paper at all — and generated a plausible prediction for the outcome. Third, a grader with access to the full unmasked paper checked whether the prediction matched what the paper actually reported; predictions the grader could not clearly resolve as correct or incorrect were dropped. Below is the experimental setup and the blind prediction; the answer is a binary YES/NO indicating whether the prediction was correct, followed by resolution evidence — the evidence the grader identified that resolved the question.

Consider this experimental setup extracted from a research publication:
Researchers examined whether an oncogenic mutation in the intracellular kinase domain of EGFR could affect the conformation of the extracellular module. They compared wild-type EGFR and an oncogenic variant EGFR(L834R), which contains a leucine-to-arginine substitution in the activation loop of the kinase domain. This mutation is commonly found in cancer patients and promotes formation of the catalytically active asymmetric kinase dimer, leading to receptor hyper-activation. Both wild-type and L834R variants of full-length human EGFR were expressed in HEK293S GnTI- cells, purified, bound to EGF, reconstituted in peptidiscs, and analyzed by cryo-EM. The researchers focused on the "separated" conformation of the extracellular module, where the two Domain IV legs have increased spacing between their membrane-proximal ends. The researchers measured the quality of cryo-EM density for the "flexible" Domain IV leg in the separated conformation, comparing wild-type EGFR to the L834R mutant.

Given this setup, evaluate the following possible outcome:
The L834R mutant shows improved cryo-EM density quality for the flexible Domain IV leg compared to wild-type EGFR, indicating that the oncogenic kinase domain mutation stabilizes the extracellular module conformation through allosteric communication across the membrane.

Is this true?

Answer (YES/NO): YES